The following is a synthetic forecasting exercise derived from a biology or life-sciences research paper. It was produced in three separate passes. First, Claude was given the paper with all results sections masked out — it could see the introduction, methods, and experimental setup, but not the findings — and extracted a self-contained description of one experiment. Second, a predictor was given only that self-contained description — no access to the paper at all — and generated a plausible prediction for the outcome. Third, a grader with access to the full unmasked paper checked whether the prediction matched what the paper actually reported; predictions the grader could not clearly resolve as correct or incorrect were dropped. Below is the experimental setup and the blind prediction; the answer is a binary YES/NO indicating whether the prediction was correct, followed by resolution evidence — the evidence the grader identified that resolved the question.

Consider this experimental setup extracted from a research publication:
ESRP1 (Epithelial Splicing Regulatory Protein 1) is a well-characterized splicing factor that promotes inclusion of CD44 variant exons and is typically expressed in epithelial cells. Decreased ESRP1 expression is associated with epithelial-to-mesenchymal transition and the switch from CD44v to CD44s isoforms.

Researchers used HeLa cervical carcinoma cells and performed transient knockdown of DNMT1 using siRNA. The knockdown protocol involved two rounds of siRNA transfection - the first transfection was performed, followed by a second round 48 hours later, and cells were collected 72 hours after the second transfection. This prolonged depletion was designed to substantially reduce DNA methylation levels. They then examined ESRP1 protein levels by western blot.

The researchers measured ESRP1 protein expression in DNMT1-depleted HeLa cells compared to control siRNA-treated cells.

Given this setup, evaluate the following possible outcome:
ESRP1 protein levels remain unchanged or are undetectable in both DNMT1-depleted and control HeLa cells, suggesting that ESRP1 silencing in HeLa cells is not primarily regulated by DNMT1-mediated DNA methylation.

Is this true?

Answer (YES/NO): YES